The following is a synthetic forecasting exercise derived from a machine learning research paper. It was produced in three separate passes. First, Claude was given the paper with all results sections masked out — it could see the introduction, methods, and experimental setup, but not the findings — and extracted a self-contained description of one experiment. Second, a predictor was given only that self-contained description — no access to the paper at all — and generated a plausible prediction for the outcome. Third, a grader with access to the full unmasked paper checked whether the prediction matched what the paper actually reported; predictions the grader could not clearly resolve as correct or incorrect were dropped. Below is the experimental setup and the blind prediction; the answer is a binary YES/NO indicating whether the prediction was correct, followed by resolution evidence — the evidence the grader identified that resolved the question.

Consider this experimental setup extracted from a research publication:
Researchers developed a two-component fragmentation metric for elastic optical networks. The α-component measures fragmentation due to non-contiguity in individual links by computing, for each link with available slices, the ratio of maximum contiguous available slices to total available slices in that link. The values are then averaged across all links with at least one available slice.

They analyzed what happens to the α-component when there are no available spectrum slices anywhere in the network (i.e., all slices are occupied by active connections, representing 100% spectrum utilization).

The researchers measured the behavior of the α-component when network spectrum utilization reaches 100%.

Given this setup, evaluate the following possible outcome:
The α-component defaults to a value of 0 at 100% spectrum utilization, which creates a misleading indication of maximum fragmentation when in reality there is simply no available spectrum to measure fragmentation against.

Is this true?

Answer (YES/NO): NO